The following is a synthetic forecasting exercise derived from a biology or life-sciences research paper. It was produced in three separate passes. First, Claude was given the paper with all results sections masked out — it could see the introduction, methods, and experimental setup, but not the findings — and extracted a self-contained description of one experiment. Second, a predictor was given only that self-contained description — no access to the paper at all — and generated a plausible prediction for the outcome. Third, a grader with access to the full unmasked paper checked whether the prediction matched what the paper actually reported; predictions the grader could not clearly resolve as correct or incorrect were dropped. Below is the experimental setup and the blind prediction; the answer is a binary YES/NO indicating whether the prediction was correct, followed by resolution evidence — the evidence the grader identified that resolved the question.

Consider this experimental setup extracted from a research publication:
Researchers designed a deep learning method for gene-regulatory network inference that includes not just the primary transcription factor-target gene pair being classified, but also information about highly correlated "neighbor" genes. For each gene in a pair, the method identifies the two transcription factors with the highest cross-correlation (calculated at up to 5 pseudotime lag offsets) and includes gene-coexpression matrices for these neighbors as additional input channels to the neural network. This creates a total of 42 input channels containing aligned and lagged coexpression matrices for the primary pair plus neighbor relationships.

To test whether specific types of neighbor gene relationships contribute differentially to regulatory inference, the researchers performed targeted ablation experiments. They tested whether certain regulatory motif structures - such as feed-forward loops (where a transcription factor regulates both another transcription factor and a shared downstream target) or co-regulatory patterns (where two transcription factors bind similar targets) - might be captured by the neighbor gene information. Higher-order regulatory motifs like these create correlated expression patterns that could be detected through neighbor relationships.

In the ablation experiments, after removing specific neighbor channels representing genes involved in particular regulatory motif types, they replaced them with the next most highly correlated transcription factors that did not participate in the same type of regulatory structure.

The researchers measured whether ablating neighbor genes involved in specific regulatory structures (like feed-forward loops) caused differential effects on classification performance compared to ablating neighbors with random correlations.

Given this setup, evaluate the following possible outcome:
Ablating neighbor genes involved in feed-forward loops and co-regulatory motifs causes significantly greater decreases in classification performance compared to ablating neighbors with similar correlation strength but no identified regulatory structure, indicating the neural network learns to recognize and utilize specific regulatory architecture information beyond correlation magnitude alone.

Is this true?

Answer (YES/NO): YES